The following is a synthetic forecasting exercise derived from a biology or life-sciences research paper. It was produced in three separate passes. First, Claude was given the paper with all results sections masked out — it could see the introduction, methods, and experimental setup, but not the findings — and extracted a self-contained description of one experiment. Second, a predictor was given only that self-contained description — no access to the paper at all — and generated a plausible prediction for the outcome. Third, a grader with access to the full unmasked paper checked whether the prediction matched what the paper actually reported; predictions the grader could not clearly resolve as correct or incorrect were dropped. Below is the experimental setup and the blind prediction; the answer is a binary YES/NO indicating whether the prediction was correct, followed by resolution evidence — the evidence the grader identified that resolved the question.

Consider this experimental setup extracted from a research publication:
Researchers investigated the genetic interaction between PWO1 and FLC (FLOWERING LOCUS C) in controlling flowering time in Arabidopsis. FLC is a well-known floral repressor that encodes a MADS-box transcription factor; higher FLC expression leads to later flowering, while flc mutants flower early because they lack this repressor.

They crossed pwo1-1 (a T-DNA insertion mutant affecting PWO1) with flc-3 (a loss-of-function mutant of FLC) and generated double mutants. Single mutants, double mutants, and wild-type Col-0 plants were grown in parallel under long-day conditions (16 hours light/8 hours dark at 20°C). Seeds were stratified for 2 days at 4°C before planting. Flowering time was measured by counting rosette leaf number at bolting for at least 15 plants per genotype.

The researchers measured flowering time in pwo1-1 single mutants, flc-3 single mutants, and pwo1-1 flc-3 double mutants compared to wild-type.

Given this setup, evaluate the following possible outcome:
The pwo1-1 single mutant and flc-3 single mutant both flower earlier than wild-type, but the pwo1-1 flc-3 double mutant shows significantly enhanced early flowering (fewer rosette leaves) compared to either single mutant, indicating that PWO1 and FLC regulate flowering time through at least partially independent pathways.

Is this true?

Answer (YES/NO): NO